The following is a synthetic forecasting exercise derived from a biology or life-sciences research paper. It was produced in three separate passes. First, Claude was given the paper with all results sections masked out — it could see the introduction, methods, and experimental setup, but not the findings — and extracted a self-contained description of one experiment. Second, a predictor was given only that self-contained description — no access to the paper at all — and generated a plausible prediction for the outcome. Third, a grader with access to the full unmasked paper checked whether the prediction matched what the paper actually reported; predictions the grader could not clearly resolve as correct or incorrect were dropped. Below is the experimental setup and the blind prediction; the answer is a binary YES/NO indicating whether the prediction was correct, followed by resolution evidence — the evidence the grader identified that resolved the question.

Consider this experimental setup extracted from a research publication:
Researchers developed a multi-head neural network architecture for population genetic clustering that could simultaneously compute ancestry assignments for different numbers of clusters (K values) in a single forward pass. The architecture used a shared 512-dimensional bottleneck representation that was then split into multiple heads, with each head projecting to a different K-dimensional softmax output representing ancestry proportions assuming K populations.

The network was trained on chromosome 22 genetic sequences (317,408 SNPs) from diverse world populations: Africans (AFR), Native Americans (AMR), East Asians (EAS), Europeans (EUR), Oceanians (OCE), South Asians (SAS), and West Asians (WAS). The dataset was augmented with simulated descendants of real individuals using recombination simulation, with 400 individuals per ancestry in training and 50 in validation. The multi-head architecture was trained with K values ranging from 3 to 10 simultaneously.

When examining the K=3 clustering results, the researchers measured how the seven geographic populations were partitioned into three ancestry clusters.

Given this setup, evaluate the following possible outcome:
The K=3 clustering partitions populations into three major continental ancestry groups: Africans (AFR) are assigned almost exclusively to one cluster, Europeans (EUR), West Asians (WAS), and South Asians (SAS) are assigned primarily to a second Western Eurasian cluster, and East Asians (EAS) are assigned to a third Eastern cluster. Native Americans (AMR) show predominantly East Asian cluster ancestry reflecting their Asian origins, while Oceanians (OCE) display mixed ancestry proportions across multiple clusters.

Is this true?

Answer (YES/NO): NO